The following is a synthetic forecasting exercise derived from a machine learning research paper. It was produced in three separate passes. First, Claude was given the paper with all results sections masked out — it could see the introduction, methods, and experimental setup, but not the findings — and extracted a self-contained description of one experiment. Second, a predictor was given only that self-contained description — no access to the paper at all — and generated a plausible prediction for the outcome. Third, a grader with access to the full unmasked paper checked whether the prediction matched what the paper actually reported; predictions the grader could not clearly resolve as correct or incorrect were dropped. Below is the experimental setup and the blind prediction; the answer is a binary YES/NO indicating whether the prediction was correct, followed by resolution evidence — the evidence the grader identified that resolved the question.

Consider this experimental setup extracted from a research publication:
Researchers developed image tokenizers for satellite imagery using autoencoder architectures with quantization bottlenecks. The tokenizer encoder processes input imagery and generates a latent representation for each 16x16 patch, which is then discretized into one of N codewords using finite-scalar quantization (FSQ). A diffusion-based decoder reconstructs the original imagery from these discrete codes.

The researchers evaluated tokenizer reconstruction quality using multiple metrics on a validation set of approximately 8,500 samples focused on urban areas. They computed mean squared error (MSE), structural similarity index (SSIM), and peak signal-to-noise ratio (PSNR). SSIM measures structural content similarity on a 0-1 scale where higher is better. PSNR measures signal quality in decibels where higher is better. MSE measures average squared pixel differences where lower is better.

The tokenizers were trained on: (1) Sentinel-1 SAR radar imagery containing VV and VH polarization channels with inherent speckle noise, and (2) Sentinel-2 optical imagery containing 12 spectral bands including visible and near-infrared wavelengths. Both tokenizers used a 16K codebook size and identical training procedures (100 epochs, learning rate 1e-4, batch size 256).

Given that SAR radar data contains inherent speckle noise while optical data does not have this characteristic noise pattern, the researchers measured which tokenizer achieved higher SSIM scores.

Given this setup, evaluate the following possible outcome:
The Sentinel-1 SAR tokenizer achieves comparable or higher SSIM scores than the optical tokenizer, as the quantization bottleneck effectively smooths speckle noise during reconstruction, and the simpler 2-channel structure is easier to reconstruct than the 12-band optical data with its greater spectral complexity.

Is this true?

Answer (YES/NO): YES